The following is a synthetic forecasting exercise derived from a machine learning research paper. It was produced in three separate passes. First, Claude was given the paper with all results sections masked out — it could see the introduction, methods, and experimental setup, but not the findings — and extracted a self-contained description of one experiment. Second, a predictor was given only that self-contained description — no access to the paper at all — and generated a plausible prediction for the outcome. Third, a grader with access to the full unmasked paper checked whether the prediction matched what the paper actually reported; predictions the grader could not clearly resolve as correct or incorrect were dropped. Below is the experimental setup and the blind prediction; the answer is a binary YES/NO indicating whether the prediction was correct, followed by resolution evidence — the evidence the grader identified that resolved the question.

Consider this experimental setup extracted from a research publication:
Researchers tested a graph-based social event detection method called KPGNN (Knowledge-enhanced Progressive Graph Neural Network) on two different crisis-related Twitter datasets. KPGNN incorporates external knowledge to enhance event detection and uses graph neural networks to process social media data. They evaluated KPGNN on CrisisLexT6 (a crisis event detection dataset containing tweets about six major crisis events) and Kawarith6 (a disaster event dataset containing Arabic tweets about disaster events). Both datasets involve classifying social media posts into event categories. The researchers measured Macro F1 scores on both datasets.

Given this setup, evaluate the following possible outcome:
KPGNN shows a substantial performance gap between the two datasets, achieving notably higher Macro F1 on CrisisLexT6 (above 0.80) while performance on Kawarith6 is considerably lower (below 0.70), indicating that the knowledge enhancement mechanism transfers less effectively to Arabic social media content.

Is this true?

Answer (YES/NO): NO